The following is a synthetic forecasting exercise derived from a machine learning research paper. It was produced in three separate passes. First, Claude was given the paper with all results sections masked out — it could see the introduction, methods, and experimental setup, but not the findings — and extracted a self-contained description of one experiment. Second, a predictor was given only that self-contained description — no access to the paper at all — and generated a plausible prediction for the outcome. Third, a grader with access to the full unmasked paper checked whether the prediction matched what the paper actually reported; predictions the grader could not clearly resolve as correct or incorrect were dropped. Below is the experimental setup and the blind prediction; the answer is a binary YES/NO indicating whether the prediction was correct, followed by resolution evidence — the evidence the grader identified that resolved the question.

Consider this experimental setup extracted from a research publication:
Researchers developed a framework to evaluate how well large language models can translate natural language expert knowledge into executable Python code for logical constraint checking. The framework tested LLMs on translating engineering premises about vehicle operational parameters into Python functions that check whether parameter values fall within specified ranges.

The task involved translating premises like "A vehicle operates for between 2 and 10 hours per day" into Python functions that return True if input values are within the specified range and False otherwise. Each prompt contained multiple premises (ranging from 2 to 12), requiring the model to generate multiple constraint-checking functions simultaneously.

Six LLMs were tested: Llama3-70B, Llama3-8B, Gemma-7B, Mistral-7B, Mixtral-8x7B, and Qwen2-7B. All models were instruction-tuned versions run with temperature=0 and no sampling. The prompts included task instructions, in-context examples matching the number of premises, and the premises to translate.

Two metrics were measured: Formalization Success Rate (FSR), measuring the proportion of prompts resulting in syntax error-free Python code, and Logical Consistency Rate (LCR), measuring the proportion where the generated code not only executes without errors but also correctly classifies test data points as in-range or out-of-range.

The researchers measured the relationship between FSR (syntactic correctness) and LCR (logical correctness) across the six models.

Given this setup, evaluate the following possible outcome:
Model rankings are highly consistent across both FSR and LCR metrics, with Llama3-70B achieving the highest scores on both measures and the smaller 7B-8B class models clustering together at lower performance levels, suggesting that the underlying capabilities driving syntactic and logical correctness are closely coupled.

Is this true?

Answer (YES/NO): NO